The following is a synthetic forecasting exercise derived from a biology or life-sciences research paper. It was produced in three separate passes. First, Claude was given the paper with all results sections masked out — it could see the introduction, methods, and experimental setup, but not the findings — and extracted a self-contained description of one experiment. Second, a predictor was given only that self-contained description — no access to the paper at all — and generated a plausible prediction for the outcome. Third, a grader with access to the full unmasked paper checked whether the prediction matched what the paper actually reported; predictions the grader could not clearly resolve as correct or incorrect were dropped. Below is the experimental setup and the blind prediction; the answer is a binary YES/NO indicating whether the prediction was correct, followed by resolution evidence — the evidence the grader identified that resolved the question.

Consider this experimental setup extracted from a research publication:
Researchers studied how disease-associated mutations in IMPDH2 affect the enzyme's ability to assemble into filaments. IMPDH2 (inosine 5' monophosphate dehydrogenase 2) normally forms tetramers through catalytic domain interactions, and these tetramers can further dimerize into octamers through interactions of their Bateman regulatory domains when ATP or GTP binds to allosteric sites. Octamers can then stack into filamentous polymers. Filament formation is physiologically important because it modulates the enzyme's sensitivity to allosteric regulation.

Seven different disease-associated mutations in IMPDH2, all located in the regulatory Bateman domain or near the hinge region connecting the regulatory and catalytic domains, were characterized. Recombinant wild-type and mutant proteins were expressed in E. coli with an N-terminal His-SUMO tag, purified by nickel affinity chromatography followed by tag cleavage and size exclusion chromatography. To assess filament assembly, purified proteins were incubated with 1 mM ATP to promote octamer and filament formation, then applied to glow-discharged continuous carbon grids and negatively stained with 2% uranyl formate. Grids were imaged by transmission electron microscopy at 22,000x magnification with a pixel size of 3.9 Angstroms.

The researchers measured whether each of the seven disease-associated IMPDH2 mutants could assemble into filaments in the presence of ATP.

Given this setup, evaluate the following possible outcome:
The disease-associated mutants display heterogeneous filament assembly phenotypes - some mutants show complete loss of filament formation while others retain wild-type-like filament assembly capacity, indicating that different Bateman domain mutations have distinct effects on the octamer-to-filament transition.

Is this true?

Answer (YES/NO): YES